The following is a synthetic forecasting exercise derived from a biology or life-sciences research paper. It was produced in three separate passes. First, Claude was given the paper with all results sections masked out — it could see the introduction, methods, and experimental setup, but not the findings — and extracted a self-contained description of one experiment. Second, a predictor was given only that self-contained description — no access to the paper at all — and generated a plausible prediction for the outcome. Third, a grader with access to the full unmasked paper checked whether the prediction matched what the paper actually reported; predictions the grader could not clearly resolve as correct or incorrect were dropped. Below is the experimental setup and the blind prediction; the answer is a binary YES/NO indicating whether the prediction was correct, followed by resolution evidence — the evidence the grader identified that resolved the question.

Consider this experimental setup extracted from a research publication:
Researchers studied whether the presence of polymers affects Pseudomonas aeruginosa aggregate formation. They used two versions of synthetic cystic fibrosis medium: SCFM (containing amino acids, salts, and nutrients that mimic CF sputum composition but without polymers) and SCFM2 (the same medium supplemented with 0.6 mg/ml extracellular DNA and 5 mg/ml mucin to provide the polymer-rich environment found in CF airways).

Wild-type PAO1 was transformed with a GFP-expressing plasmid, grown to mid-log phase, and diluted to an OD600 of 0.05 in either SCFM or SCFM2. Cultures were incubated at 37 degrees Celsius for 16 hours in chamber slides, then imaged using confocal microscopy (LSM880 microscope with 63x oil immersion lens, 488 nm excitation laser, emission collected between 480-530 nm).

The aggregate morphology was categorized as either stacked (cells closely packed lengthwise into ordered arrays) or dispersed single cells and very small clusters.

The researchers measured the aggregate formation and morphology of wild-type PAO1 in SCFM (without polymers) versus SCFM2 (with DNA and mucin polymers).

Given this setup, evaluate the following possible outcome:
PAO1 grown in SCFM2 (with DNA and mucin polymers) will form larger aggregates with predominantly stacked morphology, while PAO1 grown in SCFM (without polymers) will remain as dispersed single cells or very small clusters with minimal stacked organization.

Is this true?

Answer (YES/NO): YES